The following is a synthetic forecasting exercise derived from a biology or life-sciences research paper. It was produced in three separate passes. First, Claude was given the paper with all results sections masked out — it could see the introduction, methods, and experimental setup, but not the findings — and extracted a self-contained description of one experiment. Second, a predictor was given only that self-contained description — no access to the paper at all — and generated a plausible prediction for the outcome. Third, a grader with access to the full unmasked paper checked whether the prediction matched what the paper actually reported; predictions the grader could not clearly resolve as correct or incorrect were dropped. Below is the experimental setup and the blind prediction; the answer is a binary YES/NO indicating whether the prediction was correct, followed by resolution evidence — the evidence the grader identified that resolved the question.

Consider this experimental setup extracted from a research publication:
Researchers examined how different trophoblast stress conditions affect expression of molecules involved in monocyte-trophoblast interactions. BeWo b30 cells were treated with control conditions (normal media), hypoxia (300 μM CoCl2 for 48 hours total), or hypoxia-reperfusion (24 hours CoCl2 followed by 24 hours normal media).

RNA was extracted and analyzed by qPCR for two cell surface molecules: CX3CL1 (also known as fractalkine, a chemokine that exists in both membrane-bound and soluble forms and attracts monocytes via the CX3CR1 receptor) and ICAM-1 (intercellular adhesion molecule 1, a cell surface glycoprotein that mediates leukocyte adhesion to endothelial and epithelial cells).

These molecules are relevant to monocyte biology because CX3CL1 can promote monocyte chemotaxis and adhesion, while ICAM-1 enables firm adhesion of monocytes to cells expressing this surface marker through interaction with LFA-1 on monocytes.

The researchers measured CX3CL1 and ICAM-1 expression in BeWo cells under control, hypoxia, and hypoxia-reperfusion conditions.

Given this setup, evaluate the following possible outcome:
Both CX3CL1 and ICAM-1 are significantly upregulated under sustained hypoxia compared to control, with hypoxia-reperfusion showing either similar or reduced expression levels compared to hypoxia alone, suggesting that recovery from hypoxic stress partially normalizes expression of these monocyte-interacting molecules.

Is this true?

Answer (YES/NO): NO